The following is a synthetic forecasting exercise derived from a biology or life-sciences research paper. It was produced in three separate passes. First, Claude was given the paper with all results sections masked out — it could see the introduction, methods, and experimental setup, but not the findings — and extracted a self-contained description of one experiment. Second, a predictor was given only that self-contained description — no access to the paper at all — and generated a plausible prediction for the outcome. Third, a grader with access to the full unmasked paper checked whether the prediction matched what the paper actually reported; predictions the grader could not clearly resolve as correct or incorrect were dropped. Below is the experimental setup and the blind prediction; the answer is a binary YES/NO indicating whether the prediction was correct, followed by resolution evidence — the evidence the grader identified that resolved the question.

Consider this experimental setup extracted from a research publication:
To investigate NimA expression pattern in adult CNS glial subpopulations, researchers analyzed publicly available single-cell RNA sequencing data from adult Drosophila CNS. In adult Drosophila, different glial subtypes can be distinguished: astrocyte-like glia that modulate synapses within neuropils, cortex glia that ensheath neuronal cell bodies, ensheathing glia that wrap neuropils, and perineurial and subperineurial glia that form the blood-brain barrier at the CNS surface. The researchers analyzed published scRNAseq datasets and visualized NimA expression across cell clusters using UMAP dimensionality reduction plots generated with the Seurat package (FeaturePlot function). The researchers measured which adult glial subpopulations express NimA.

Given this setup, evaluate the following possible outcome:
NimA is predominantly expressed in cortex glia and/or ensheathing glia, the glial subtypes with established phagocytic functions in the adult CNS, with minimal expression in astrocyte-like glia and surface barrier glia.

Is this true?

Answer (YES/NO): YES